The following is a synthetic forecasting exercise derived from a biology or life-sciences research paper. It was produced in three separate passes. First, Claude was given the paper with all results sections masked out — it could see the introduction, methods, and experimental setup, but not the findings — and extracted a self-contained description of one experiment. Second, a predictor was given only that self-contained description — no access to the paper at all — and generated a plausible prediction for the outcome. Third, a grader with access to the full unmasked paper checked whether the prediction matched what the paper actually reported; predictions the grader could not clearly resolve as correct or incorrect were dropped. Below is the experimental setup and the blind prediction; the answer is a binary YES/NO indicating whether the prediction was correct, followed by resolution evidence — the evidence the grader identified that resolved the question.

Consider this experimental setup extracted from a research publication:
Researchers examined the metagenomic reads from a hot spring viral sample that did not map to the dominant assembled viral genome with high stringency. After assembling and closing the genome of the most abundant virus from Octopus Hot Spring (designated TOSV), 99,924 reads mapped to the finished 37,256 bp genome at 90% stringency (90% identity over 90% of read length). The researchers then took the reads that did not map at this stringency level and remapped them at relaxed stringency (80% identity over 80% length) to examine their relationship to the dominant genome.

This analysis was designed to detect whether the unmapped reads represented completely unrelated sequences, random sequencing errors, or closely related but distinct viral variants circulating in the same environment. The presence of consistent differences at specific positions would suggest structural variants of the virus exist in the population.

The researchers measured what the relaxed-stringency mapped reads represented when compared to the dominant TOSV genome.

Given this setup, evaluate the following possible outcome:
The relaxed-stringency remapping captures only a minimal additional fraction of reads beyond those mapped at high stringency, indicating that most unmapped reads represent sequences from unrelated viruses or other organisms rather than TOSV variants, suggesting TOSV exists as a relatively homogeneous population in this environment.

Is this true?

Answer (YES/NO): NO